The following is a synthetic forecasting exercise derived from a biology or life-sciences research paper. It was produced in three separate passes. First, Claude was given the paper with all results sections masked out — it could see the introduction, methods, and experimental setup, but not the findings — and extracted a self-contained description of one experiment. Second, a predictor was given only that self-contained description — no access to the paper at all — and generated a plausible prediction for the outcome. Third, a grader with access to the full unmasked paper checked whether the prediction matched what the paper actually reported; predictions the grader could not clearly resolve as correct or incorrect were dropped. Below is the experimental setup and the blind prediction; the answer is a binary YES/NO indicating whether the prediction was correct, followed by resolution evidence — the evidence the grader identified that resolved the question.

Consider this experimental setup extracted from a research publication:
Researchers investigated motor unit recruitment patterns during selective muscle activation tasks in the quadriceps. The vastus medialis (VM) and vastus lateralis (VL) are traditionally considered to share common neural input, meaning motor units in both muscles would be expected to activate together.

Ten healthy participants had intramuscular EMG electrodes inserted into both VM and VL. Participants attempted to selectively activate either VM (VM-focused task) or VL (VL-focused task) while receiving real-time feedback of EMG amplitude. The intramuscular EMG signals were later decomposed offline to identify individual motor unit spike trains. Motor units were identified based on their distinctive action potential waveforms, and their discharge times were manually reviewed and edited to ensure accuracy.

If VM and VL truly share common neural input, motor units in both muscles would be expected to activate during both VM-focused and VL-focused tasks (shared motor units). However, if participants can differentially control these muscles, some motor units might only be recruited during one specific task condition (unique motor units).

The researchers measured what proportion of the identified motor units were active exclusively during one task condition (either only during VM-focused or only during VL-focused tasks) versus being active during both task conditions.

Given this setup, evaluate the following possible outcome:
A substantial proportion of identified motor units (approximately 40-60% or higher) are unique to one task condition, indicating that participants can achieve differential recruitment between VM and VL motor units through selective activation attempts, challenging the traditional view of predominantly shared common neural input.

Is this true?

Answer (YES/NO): YES